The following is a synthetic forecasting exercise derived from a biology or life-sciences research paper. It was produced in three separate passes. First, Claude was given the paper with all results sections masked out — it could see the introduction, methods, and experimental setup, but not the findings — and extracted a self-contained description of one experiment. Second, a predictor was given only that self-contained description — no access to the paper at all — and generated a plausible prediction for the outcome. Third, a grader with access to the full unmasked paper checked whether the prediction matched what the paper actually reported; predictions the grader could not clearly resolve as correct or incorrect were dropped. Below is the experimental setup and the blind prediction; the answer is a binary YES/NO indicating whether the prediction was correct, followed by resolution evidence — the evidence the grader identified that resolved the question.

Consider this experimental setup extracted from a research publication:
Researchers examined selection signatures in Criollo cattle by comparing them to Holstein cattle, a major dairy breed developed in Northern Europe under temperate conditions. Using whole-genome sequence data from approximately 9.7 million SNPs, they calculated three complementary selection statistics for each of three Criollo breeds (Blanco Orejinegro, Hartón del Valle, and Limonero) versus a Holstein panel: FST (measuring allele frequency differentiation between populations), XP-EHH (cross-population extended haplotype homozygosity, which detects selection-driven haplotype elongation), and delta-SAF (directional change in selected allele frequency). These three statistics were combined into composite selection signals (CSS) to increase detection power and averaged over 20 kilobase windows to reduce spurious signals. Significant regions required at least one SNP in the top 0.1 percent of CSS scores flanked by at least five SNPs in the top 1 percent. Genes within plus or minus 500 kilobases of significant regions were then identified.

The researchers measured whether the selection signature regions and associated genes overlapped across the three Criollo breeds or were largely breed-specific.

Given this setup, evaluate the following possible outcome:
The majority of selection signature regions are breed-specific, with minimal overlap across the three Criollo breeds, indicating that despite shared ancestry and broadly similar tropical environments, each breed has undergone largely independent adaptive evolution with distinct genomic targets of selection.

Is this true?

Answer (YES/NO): NO